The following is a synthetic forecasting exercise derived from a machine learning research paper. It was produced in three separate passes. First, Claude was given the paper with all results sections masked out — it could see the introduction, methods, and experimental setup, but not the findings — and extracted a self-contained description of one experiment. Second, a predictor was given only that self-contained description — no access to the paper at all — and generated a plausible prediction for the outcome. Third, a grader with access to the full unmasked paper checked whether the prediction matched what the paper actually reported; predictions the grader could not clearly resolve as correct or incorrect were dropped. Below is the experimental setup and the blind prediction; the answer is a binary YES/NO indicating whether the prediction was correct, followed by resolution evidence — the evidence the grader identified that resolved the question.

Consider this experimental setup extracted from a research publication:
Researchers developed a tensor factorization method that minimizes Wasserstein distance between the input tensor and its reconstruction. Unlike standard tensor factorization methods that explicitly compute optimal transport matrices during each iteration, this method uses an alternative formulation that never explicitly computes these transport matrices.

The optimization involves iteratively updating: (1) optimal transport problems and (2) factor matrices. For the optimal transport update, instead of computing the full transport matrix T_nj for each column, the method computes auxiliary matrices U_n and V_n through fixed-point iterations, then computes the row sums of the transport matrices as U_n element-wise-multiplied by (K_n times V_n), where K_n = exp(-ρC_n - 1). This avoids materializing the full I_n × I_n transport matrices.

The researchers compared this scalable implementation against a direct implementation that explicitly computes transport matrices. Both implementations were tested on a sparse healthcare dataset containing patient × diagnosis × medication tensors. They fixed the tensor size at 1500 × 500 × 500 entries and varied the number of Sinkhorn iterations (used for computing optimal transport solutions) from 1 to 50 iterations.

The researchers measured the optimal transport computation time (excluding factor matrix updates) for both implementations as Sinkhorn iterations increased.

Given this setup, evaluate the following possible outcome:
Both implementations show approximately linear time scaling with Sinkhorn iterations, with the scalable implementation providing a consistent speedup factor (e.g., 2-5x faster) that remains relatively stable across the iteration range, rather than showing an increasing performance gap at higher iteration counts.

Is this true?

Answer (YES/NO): NO